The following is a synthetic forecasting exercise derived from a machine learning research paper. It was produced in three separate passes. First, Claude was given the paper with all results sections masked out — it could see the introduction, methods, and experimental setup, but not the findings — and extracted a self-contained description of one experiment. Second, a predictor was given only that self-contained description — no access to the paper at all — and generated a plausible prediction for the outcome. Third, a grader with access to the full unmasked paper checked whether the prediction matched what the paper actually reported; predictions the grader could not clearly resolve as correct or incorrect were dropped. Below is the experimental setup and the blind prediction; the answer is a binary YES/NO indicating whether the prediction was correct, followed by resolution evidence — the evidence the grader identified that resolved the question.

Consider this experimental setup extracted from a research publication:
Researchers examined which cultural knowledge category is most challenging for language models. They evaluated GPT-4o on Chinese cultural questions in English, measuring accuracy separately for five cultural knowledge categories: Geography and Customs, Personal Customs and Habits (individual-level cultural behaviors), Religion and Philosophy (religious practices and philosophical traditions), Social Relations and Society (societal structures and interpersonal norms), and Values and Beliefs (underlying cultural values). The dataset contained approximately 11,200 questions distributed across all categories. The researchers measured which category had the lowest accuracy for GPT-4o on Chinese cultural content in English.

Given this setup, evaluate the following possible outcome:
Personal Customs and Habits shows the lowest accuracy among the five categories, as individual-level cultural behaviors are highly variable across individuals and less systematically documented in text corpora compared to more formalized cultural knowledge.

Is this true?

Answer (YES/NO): NO